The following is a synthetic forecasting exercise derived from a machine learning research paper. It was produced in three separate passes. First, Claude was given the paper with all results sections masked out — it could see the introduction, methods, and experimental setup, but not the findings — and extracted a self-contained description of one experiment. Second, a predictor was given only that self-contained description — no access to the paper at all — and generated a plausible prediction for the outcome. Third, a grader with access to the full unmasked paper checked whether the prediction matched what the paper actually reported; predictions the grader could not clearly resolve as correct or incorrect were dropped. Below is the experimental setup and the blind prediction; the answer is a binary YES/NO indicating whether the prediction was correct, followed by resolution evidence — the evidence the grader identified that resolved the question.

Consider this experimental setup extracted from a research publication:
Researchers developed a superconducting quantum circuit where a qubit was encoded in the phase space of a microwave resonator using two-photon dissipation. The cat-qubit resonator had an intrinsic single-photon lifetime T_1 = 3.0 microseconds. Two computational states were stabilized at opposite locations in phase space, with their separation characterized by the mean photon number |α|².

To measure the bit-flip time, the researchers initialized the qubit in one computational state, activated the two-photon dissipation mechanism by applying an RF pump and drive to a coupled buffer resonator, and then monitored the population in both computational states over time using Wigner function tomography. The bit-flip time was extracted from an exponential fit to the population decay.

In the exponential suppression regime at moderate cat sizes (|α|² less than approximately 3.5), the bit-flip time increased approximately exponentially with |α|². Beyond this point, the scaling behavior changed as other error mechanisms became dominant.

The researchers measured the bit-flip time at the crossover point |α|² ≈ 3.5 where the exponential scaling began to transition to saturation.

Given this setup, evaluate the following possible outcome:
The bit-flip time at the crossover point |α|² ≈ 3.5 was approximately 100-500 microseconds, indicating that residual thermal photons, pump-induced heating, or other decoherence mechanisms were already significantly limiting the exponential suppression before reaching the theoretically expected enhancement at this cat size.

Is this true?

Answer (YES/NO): NO